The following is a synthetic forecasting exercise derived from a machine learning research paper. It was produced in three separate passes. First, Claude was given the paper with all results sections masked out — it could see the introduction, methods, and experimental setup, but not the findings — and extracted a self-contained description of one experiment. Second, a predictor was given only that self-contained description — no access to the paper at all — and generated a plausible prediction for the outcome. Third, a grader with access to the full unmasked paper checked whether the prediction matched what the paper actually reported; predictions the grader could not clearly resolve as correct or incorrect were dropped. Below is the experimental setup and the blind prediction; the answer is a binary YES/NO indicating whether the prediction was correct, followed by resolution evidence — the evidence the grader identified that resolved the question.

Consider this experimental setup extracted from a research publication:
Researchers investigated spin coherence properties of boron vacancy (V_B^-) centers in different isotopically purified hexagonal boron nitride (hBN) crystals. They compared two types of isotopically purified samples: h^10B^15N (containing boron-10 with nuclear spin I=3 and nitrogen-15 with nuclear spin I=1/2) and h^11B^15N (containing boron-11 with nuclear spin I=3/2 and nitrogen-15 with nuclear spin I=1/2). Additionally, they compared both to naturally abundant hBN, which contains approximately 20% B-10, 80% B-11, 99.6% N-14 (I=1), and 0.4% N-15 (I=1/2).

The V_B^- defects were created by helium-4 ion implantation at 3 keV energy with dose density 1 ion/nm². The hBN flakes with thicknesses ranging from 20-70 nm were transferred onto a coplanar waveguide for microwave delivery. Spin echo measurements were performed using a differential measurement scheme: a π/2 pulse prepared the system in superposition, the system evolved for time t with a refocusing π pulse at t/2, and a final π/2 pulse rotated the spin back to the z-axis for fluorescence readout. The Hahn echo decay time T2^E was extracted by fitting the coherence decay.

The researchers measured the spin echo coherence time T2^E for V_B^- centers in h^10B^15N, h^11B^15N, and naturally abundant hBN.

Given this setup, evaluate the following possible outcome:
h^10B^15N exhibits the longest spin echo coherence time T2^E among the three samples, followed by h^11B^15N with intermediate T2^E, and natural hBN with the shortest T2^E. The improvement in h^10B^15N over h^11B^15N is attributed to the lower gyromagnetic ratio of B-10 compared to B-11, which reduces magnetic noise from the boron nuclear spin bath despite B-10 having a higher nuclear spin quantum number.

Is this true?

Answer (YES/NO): YES